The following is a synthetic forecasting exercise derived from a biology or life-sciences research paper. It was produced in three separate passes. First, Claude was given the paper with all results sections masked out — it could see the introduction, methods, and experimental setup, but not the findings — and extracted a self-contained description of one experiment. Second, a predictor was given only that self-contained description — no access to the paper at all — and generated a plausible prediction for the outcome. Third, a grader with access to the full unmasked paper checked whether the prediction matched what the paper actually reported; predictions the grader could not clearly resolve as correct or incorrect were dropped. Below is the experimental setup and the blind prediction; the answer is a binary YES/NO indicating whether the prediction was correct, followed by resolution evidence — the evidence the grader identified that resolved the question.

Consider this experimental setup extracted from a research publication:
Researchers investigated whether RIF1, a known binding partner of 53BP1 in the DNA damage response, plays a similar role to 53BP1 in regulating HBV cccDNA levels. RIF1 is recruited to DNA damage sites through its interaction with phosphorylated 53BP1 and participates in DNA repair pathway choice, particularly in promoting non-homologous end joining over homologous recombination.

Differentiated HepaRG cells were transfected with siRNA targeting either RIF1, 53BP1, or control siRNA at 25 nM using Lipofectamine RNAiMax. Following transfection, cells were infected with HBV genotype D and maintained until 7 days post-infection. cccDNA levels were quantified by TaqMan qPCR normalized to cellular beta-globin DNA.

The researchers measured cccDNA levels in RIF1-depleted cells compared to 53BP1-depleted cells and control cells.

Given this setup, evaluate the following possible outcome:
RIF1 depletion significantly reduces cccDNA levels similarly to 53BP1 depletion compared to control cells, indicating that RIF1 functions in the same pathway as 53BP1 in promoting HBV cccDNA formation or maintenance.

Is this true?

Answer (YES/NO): NO